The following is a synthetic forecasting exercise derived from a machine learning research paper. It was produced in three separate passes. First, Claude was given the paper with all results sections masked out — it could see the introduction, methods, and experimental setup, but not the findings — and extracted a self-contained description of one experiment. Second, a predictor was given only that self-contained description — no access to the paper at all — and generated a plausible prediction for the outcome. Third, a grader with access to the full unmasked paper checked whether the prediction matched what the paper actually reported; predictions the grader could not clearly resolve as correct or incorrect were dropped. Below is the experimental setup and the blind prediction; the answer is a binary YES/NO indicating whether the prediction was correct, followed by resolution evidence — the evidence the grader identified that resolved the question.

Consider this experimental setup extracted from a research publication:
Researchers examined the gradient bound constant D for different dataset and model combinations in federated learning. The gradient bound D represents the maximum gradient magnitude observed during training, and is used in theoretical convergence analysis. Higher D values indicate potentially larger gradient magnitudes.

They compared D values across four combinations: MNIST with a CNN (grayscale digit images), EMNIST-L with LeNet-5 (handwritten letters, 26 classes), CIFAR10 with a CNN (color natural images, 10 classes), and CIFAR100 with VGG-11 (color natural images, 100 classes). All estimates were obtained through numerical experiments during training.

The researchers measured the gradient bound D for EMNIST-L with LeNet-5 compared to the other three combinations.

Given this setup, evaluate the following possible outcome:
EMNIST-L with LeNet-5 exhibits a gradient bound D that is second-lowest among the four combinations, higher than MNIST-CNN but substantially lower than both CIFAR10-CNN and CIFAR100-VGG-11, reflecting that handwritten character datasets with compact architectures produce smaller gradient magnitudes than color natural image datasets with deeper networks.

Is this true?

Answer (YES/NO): NO